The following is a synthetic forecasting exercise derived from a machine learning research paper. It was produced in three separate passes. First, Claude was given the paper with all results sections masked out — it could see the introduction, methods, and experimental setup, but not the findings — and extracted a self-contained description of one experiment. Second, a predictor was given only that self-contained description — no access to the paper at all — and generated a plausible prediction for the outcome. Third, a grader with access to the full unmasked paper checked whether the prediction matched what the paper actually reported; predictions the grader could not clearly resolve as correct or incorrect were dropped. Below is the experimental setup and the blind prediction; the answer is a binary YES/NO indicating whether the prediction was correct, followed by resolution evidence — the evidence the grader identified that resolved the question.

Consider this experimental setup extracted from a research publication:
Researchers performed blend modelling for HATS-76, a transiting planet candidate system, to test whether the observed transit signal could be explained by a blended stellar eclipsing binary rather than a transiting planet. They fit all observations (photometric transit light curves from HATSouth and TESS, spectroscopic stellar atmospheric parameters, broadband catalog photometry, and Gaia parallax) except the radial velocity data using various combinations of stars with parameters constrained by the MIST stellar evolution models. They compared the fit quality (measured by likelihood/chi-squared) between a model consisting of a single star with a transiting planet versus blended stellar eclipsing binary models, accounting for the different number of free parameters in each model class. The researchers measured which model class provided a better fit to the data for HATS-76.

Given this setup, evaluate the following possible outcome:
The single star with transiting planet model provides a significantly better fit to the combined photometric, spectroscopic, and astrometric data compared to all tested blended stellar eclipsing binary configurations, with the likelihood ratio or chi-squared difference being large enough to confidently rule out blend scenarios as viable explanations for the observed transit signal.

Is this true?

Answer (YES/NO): YES